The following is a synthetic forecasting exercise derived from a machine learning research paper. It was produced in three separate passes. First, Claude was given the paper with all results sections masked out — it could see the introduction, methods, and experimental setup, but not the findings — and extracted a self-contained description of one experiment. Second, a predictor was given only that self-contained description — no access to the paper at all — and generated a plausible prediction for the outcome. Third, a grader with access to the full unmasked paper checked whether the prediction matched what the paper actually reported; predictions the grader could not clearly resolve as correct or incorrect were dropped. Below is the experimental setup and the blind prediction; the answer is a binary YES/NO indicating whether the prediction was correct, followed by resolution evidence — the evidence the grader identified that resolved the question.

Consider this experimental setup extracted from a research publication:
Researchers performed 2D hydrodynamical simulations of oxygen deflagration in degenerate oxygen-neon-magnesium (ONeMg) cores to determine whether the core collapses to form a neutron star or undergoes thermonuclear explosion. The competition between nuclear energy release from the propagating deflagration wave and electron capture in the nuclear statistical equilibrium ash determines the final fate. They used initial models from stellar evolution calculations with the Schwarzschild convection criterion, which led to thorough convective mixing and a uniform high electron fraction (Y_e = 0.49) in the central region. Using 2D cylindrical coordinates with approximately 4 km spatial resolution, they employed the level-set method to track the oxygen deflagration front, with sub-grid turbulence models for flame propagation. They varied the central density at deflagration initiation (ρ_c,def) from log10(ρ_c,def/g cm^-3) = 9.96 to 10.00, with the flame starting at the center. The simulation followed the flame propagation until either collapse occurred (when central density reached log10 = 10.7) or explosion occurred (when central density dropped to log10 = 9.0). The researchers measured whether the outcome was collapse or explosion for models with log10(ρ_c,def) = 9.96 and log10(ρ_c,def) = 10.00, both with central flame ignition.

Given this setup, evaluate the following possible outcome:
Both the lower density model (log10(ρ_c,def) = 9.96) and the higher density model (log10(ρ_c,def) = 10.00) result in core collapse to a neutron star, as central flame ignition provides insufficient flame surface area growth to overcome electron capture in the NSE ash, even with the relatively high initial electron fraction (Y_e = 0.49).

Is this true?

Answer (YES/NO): YES